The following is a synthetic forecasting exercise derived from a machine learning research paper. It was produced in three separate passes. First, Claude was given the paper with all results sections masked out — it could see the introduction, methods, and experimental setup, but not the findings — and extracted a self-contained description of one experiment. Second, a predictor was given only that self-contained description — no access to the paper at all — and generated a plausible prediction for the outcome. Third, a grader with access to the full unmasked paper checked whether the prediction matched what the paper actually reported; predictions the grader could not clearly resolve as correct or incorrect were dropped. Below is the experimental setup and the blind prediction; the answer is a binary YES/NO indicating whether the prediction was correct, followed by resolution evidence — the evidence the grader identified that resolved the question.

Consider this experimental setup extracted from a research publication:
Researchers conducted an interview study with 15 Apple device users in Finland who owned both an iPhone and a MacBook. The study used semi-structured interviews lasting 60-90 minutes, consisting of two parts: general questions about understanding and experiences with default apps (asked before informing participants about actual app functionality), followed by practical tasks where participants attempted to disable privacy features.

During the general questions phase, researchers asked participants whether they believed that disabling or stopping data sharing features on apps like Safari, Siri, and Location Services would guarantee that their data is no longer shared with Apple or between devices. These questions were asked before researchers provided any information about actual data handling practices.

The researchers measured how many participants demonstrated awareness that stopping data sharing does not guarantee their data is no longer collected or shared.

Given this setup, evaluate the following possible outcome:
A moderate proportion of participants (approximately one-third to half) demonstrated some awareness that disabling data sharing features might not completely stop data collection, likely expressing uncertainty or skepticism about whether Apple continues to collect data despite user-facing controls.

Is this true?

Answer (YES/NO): NO